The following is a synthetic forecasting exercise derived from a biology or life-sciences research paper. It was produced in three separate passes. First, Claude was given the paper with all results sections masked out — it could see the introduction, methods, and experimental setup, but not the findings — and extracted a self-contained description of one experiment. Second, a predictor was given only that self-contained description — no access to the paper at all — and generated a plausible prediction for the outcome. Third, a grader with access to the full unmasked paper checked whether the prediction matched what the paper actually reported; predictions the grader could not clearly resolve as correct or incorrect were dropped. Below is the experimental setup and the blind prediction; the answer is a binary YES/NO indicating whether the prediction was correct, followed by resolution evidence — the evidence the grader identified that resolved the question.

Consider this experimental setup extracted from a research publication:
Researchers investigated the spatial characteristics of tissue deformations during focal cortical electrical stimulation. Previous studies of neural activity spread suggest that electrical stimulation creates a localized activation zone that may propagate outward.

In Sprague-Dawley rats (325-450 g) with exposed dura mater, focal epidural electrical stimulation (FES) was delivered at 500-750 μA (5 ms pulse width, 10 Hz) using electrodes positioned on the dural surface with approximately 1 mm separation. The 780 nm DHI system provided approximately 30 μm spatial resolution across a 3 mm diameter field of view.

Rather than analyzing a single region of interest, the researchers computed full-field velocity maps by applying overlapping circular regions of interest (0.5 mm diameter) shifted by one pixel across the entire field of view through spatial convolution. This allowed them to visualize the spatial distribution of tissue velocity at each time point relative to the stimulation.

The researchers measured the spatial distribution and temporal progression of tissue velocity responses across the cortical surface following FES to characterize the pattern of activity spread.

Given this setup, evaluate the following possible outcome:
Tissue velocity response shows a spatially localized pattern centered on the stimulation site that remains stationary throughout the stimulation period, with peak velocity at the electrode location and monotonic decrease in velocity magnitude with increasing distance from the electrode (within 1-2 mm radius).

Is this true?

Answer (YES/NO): NO